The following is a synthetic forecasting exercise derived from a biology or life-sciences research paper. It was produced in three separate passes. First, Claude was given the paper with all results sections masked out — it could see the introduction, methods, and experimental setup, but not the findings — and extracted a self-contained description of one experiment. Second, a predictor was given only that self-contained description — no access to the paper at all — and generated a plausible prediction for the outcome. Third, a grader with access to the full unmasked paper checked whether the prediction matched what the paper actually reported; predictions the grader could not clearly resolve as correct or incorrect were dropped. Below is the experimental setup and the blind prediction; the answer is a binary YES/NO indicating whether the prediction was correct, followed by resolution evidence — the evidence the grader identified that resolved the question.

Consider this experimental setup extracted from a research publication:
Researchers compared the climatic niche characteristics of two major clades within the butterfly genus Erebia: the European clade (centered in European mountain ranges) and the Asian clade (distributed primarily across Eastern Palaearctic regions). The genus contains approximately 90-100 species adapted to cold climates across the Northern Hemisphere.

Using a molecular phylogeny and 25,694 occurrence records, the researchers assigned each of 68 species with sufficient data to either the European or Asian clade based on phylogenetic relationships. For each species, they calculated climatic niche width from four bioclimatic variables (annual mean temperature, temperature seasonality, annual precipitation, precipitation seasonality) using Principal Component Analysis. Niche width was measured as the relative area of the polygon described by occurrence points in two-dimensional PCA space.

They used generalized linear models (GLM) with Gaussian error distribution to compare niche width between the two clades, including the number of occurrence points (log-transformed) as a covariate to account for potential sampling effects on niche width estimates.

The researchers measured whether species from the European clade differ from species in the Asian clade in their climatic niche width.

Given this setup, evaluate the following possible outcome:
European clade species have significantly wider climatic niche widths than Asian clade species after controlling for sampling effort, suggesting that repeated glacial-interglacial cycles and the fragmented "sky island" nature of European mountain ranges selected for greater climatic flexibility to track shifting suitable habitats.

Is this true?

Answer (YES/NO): NO